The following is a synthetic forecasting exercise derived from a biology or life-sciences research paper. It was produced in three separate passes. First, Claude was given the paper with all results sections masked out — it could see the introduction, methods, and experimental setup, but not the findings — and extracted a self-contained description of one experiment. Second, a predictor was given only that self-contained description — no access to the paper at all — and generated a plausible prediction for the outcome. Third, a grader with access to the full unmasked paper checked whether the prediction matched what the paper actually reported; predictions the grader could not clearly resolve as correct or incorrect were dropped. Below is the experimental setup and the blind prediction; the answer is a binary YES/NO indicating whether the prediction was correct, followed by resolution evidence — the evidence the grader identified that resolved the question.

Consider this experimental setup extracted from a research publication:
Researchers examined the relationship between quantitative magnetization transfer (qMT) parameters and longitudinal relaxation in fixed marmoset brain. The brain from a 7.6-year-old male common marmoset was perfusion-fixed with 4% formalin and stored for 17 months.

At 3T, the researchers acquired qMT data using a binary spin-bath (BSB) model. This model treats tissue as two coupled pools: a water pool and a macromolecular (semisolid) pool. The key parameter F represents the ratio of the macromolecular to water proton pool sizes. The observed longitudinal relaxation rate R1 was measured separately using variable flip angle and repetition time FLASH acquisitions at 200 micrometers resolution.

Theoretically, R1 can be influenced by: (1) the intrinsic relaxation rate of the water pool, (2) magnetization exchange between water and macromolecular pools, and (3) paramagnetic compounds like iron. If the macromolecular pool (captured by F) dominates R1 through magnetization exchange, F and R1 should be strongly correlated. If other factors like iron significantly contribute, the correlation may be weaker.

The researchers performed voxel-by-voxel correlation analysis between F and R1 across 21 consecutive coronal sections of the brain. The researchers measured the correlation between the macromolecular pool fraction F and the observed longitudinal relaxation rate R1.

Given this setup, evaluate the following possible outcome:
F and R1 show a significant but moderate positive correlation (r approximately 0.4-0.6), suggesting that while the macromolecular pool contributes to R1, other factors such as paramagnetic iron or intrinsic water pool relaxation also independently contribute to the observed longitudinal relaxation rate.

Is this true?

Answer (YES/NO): NO